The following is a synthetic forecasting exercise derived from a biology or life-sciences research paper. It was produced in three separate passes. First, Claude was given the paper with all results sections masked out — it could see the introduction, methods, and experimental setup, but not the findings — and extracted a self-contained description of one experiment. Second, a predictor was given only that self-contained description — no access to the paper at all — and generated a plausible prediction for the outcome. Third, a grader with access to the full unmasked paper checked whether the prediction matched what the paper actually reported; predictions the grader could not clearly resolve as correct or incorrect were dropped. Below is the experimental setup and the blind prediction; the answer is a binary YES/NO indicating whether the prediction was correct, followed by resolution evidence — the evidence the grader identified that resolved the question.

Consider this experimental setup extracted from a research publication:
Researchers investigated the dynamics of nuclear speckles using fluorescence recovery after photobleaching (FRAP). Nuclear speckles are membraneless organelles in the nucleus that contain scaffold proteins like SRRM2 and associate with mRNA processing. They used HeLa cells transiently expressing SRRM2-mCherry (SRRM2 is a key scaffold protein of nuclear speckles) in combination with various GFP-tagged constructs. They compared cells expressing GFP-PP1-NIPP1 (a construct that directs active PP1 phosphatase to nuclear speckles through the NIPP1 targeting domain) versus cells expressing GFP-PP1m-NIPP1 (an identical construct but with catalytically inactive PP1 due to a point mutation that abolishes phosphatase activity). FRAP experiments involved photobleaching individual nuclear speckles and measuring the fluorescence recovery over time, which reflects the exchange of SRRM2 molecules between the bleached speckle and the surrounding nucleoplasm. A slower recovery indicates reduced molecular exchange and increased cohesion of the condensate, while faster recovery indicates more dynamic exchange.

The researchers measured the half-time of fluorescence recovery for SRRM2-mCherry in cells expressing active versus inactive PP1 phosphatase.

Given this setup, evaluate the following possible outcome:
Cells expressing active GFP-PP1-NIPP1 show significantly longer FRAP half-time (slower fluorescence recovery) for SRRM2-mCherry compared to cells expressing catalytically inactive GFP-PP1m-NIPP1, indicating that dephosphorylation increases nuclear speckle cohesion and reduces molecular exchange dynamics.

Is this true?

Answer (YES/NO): YES